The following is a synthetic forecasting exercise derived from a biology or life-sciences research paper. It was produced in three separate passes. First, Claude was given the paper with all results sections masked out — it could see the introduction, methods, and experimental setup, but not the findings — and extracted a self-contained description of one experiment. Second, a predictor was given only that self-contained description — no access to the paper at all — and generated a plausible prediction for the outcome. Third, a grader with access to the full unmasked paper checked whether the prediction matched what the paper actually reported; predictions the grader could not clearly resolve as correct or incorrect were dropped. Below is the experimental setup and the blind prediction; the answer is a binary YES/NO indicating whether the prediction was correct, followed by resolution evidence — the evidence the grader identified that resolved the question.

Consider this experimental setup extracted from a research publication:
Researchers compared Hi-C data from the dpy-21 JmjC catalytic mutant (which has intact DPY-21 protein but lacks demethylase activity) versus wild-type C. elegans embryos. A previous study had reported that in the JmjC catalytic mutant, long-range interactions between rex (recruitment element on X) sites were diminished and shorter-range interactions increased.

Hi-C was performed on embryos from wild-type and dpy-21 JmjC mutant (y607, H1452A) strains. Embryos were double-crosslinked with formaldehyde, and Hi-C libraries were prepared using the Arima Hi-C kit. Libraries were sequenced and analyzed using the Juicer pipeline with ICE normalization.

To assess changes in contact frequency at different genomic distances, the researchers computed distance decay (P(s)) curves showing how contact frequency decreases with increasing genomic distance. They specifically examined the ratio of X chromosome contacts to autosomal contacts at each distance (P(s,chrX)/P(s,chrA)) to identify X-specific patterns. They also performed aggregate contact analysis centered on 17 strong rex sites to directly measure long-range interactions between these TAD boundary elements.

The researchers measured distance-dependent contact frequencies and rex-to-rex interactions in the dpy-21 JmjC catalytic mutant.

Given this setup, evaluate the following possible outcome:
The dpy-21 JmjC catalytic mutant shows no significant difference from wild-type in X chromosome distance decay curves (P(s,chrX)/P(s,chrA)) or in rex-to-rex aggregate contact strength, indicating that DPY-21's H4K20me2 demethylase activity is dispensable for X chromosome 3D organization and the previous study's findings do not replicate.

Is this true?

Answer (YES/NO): NO